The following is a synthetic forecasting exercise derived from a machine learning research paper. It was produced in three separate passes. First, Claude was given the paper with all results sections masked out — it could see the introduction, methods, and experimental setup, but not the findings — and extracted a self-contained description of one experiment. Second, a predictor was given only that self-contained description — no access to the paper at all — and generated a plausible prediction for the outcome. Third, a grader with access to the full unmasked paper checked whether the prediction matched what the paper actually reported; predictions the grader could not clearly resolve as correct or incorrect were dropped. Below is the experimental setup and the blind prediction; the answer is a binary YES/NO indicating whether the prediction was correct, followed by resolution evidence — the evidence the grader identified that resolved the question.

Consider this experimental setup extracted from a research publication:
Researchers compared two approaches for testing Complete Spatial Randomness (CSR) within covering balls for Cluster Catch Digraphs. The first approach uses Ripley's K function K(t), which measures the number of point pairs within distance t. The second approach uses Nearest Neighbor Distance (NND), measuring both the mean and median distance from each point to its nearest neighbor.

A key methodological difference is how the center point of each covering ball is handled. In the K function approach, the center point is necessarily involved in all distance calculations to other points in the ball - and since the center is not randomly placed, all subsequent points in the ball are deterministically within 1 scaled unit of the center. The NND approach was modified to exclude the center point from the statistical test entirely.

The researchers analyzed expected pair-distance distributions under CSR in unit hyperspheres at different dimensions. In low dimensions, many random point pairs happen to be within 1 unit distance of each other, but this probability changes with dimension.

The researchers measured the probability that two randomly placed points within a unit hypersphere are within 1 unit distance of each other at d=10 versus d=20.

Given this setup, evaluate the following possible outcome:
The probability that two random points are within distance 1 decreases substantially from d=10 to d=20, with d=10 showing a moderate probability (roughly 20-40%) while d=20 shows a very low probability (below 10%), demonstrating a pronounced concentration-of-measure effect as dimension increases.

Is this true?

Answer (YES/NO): NO